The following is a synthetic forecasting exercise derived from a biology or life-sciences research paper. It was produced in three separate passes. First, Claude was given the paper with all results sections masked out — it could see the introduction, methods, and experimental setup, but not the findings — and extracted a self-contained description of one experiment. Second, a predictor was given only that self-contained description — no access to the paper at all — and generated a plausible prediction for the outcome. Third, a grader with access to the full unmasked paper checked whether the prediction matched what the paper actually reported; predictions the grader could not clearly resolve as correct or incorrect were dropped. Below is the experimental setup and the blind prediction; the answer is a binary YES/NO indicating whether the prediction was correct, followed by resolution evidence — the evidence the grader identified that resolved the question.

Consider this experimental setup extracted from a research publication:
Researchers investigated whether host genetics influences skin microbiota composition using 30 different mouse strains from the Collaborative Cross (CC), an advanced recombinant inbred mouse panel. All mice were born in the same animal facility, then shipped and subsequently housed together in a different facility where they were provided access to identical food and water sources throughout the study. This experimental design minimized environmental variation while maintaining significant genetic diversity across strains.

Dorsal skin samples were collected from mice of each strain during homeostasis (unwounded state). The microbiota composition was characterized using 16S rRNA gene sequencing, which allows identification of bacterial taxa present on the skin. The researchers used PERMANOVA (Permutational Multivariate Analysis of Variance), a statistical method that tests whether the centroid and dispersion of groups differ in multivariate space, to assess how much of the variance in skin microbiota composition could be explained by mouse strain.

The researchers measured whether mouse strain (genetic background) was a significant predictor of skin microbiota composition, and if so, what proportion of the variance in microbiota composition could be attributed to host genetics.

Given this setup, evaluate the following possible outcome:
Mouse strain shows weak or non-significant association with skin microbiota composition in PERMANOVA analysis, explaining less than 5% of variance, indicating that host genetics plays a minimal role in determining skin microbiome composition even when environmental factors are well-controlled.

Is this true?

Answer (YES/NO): NO